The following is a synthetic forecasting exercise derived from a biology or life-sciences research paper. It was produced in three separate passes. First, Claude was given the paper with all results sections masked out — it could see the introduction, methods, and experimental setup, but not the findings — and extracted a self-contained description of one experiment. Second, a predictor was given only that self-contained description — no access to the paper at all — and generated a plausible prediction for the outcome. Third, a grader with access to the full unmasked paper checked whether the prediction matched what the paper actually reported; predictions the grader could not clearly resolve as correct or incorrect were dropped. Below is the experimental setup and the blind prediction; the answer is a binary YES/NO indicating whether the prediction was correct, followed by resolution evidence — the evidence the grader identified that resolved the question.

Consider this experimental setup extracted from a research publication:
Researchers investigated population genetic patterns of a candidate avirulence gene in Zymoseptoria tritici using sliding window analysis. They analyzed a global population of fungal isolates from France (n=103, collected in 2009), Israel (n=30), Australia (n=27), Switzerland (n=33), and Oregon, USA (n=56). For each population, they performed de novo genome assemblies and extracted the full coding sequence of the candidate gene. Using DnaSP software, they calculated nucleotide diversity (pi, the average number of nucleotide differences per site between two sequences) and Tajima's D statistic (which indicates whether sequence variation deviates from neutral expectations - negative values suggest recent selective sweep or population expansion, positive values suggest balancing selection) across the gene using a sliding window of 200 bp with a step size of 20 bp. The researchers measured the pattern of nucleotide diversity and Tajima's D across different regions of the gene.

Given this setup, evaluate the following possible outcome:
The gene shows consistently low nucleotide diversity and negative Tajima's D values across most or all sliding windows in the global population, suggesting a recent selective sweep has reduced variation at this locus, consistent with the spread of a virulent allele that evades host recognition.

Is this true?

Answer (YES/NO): NO